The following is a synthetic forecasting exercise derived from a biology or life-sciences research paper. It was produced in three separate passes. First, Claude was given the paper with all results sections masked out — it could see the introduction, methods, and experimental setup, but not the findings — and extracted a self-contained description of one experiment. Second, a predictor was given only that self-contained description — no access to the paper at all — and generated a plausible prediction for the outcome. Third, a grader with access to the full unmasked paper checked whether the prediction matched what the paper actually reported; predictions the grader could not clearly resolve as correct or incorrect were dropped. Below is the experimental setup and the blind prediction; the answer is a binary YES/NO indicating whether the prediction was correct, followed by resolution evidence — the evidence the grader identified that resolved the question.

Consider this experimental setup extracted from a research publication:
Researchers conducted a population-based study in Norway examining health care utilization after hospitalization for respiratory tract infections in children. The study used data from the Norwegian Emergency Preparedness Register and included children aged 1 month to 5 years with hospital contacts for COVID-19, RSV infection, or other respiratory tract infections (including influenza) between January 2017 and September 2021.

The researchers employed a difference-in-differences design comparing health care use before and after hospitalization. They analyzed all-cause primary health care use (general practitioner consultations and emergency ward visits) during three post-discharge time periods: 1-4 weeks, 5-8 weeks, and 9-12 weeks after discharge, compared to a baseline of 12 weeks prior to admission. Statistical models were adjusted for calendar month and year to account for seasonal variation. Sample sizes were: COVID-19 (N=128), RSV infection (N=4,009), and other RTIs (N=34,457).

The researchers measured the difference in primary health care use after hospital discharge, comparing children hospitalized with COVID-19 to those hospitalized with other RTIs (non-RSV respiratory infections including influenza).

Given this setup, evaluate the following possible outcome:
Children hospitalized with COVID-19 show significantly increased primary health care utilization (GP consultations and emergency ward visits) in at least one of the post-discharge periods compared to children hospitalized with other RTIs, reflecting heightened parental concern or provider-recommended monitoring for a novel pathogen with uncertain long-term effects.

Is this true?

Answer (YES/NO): YES